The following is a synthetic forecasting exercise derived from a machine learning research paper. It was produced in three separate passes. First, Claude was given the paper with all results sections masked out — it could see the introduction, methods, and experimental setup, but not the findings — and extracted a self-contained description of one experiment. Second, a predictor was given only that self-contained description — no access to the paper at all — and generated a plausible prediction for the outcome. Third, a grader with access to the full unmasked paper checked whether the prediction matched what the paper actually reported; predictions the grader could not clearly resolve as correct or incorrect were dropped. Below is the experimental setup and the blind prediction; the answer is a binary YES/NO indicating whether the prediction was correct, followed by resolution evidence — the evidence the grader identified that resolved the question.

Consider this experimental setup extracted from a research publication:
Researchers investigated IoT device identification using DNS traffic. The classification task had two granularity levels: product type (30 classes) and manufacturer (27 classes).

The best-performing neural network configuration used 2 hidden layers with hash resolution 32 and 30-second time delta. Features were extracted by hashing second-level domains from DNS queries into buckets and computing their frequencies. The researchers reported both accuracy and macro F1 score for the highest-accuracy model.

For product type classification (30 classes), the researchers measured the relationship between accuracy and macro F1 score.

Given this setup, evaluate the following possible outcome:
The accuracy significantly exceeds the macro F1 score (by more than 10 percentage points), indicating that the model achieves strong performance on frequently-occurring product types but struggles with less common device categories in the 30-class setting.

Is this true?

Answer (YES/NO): NO